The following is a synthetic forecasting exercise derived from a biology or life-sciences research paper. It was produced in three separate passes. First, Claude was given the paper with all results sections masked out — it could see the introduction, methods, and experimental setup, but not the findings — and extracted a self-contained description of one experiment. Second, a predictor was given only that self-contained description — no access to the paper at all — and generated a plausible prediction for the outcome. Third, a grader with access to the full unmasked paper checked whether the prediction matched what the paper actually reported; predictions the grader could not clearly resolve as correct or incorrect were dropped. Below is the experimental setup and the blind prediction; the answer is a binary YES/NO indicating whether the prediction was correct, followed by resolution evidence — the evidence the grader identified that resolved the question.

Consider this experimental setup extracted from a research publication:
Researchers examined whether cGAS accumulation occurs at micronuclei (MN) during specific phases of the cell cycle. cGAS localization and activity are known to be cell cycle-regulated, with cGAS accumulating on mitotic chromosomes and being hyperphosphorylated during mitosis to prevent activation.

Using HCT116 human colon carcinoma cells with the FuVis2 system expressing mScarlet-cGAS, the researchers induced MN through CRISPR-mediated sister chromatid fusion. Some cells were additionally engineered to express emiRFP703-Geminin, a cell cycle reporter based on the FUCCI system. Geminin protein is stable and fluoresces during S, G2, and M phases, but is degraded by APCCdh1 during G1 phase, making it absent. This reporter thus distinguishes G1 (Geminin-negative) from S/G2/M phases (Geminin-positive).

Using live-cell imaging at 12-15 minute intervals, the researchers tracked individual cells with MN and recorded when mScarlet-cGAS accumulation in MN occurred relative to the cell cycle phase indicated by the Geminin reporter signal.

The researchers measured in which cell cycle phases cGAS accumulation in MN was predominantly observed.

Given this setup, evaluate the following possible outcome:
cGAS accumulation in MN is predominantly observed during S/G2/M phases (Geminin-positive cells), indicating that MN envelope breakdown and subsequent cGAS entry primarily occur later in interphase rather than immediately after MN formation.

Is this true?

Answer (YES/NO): NO